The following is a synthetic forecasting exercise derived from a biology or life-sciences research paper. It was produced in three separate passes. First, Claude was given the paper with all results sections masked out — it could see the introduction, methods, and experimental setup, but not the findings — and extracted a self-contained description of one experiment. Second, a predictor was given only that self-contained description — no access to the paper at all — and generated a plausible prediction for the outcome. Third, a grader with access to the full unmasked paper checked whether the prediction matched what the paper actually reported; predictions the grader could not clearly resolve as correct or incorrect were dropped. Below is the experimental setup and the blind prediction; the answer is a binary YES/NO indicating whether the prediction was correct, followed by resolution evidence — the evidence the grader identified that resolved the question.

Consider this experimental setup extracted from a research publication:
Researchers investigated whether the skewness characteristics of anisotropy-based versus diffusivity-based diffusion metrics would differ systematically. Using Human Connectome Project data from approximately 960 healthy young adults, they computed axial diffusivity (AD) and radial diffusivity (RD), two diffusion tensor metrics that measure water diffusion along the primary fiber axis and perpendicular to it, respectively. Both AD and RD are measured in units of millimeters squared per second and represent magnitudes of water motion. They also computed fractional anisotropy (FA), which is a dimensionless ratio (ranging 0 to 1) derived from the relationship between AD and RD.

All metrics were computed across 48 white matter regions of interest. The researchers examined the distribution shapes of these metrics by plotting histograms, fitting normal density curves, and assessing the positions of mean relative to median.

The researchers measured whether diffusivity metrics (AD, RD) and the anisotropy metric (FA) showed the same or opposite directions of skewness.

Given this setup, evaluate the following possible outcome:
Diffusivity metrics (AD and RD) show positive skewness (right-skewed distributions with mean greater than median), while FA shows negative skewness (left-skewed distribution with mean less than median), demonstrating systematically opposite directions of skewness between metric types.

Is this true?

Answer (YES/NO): NO